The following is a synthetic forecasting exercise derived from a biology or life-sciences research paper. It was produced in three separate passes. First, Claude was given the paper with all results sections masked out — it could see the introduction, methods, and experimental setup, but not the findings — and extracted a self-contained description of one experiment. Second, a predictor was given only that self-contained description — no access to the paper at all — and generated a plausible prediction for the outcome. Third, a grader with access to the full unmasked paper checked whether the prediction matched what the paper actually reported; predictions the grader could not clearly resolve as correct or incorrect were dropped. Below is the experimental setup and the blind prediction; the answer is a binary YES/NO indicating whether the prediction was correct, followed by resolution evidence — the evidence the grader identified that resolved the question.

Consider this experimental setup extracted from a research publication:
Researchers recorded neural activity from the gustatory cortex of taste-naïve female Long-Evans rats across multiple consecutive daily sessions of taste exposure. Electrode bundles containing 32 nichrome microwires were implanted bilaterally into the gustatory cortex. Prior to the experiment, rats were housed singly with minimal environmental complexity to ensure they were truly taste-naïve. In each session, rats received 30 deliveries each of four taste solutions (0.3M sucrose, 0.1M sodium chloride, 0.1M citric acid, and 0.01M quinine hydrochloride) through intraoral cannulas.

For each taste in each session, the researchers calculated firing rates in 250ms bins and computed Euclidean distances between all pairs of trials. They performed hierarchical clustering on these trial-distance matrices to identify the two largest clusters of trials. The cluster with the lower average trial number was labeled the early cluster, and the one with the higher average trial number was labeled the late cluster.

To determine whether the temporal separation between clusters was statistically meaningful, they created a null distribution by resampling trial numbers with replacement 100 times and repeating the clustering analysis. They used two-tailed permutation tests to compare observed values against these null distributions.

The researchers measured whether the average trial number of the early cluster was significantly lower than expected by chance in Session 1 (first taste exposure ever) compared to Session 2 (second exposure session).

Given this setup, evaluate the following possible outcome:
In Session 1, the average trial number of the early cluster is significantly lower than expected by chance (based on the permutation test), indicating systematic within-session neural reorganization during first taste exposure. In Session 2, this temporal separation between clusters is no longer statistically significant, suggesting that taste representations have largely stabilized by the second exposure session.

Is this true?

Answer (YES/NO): YES